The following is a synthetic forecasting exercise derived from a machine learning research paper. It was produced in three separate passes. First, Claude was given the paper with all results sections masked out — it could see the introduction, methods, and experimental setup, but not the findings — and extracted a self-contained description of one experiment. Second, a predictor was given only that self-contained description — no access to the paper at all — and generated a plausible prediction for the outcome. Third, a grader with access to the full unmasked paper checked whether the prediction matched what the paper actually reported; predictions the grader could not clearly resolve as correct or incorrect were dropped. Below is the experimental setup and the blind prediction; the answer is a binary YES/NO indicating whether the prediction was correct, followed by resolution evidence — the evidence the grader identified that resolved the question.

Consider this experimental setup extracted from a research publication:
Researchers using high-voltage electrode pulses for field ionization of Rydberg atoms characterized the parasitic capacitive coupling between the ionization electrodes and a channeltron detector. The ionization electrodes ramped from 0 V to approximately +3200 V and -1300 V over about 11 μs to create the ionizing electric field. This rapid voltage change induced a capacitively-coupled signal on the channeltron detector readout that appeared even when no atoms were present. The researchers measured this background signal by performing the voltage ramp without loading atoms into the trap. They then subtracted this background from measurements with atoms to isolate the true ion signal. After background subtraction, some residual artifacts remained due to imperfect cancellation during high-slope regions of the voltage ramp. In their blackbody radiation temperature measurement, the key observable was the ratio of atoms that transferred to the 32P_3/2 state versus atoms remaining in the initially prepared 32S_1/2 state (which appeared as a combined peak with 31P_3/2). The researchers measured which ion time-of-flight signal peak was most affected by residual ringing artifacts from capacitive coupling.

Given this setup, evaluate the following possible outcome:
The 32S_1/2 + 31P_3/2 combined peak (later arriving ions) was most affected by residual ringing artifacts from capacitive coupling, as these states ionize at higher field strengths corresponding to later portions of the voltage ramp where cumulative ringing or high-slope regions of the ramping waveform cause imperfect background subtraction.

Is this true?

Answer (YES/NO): NO